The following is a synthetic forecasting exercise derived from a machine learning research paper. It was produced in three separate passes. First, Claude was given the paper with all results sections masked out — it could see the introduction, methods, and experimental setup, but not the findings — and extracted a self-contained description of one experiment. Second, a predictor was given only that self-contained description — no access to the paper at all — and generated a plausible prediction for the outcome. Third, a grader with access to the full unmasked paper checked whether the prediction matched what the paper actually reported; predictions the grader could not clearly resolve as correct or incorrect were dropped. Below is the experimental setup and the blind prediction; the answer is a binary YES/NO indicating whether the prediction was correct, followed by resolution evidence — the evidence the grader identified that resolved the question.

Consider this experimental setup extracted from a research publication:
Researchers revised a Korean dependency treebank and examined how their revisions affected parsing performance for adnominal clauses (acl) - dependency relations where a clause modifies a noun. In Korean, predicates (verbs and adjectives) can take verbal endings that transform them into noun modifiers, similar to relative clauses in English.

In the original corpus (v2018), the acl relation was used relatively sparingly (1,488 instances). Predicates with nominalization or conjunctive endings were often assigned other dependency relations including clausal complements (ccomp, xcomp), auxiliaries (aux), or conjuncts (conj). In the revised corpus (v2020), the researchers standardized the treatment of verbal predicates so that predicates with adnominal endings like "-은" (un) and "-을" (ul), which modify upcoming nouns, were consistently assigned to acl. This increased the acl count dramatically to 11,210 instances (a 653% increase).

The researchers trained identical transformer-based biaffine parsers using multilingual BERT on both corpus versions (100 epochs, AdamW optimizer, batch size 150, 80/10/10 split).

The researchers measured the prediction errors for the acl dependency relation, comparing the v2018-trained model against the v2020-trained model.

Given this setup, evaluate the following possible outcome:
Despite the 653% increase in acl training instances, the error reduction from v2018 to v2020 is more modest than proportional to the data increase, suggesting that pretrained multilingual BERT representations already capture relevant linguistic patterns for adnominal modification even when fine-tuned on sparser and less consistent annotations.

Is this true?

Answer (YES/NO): NO